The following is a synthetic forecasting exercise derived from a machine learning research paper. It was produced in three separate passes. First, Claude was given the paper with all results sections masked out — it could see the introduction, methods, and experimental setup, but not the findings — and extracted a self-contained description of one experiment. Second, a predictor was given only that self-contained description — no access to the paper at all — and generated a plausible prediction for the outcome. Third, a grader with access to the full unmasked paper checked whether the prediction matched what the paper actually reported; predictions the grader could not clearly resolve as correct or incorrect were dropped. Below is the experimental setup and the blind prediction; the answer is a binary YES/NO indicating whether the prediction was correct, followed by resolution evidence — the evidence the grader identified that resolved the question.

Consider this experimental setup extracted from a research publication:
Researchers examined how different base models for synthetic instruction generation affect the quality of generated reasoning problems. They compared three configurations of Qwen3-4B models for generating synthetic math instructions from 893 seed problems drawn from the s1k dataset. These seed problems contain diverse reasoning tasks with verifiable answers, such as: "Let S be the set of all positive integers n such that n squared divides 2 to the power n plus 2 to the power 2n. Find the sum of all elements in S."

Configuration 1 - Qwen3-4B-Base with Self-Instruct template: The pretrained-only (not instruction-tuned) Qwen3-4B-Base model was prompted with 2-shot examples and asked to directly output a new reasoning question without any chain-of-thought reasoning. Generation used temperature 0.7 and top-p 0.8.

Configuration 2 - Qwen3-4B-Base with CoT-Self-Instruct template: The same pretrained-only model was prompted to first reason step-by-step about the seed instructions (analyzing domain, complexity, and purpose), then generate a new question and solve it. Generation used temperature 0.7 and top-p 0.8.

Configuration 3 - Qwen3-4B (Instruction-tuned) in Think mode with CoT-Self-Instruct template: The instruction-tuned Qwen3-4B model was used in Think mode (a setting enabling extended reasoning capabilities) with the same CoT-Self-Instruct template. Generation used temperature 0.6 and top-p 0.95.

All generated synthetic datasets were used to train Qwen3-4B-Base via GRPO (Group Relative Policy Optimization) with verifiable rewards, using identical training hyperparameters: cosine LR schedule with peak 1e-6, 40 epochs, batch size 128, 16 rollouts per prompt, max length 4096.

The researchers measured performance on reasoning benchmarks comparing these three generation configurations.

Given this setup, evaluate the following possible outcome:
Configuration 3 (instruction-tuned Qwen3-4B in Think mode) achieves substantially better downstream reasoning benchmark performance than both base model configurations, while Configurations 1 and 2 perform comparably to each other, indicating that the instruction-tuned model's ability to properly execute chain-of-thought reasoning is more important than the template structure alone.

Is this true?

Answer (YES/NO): NO